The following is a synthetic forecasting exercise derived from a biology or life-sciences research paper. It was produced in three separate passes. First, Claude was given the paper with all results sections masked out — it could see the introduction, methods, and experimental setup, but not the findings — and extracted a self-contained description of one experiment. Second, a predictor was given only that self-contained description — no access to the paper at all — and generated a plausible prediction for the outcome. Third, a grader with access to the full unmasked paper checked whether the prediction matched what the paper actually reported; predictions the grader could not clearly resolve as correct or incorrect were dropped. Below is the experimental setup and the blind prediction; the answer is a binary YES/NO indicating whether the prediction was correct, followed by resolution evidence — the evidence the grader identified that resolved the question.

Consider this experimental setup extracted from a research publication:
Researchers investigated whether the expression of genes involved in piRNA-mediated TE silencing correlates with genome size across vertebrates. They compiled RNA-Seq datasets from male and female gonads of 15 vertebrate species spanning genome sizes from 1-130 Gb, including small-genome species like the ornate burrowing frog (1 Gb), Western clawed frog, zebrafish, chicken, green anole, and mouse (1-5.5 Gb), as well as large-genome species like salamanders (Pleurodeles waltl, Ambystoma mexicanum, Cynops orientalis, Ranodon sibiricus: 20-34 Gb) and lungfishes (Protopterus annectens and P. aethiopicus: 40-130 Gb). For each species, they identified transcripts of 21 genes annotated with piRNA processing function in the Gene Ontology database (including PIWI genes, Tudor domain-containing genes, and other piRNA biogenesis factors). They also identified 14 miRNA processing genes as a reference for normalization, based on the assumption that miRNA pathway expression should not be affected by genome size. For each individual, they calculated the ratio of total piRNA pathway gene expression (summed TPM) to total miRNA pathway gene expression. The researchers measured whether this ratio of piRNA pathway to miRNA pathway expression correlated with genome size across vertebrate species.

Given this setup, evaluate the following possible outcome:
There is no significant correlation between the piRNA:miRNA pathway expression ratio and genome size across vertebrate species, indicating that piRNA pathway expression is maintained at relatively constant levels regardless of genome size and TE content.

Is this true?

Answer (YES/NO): YES